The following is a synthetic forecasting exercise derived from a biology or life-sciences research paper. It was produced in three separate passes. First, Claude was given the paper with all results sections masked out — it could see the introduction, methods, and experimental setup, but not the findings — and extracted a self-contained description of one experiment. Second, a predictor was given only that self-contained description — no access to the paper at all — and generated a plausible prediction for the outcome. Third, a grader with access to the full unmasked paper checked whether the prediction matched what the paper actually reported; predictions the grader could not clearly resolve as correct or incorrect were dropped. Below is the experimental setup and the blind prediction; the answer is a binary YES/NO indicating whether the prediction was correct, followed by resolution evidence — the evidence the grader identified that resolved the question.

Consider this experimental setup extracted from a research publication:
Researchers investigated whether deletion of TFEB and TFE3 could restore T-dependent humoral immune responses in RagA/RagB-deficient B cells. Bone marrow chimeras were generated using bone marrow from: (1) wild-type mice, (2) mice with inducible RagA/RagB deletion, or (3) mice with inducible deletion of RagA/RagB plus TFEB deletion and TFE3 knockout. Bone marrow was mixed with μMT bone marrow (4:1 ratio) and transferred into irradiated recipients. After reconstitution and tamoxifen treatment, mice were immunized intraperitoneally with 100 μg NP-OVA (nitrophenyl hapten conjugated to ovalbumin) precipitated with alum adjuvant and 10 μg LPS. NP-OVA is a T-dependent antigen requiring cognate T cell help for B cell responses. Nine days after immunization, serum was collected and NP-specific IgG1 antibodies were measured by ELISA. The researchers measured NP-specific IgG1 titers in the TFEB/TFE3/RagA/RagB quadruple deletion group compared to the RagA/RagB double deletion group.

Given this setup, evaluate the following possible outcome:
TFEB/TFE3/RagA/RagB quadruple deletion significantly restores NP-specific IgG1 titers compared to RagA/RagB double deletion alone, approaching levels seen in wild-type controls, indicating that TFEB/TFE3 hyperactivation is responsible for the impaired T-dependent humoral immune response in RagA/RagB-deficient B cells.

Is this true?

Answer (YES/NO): NO